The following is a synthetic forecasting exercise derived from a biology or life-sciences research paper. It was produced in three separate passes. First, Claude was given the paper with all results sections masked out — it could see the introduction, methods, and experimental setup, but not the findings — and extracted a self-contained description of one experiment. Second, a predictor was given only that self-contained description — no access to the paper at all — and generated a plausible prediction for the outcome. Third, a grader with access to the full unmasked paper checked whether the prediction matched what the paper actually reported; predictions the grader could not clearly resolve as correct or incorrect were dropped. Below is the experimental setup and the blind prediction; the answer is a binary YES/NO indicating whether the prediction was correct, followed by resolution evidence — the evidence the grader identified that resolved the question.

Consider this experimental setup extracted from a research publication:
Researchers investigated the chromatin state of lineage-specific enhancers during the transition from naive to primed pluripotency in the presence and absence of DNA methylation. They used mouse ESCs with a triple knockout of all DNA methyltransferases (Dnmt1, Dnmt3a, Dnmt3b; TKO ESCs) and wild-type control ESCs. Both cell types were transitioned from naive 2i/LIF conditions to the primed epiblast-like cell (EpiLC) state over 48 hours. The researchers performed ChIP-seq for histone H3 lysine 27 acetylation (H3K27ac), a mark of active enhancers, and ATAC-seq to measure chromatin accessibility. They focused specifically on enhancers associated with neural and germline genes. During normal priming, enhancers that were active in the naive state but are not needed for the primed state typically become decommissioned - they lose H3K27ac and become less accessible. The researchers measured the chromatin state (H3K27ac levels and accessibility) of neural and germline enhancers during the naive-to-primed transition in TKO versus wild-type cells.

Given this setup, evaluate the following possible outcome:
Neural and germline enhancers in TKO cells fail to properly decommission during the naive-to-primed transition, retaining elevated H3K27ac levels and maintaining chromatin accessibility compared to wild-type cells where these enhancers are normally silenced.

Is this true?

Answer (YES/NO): YES